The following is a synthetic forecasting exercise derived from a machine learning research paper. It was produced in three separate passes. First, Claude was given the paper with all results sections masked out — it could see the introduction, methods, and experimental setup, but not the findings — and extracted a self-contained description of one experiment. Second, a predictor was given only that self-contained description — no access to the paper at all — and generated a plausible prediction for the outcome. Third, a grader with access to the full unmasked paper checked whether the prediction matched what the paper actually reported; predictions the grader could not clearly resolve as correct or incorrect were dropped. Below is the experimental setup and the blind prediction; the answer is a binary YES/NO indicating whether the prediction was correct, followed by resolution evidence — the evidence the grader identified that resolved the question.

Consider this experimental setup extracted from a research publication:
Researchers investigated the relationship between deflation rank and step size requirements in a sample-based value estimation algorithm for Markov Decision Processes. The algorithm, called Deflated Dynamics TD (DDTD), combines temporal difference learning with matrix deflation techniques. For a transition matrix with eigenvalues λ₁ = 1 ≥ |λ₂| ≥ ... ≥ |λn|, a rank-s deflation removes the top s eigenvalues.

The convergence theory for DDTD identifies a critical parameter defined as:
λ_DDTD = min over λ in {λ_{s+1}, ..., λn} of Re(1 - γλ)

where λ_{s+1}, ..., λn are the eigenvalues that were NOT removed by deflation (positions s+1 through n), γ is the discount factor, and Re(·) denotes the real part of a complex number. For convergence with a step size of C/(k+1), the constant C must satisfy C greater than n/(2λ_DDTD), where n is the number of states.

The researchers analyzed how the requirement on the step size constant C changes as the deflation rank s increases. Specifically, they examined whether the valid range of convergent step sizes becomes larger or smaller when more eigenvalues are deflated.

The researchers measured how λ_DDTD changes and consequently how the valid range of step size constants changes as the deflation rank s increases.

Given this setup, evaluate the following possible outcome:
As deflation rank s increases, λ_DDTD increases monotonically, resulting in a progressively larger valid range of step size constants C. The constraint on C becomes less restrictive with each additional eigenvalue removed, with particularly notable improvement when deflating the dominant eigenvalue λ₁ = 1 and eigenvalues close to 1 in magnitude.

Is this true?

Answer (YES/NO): YES